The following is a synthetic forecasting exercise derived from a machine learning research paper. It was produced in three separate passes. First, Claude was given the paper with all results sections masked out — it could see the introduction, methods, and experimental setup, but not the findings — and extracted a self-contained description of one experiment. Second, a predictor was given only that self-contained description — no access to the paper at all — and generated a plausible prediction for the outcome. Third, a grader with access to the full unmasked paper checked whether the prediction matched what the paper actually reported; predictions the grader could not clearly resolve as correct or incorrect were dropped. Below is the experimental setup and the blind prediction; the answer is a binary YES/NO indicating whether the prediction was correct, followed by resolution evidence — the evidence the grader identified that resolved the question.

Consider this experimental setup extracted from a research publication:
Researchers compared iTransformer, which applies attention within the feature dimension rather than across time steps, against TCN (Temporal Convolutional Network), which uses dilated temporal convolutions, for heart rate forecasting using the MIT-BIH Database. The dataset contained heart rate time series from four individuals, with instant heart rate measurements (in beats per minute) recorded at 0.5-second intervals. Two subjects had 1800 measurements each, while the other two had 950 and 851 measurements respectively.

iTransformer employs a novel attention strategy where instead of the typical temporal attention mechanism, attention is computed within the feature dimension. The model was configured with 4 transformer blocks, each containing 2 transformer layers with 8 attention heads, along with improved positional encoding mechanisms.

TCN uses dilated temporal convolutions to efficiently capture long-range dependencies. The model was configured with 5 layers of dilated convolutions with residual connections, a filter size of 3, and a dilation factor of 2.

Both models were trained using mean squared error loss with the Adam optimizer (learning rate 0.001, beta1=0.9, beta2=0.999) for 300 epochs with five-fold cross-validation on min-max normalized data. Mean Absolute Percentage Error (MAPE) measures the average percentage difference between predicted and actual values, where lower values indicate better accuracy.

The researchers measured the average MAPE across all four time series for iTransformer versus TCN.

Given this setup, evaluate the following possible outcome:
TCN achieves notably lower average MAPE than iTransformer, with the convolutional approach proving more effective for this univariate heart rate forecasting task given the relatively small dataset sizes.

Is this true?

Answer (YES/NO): NO